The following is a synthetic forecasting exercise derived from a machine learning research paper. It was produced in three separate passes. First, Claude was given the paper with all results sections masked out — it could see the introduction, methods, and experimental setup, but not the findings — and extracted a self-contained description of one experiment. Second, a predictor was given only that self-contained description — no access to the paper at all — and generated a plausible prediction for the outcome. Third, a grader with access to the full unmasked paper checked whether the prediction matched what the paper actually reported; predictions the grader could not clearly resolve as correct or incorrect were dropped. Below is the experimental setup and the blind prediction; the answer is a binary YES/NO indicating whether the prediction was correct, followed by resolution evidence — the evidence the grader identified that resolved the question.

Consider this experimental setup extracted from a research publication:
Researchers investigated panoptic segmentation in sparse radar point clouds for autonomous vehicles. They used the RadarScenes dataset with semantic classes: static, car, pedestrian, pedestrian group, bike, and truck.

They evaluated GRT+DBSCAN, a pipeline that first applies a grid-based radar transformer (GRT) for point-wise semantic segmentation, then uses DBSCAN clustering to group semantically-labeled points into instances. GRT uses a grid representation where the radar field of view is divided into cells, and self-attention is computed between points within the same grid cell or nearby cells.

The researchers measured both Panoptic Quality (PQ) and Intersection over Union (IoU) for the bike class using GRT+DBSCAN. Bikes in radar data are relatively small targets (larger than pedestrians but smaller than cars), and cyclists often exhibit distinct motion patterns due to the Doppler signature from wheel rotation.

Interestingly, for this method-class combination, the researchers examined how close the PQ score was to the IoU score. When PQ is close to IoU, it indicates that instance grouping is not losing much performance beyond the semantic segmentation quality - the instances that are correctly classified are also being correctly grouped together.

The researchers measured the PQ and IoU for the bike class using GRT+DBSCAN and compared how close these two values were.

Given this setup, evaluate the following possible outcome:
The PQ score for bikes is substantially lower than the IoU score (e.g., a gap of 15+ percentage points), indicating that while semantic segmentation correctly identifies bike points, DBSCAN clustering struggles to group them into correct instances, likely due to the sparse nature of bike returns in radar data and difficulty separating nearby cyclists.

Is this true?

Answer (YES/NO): NO